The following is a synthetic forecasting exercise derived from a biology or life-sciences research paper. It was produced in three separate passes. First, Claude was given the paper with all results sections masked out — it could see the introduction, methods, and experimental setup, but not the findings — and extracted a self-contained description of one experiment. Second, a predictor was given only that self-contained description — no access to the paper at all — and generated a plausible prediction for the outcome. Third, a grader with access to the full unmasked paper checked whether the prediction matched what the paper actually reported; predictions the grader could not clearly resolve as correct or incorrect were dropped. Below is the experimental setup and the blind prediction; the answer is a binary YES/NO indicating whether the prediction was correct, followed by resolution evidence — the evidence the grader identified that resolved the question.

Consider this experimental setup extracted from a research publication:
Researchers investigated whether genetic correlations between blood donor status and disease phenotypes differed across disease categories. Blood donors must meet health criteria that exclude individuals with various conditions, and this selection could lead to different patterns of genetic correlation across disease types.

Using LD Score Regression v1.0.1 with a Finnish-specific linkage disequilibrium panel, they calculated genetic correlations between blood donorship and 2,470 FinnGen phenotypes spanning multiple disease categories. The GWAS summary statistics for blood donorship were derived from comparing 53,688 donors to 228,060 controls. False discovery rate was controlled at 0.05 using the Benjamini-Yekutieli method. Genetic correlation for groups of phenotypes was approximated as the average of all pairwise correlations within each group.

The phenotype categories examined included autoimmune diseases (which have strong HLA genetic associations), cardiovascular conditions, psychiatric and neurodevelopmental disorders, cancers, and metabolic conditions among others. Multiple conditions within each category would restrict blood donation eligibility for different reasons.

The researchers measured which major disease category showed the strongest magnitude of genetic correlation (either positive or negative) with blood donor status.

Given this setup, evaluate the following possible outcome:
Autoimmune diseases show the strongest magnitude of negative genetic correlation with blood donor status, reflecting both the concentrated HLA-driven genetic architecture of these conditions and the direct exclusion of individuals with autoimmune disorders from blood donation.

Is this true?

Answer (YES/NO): NO